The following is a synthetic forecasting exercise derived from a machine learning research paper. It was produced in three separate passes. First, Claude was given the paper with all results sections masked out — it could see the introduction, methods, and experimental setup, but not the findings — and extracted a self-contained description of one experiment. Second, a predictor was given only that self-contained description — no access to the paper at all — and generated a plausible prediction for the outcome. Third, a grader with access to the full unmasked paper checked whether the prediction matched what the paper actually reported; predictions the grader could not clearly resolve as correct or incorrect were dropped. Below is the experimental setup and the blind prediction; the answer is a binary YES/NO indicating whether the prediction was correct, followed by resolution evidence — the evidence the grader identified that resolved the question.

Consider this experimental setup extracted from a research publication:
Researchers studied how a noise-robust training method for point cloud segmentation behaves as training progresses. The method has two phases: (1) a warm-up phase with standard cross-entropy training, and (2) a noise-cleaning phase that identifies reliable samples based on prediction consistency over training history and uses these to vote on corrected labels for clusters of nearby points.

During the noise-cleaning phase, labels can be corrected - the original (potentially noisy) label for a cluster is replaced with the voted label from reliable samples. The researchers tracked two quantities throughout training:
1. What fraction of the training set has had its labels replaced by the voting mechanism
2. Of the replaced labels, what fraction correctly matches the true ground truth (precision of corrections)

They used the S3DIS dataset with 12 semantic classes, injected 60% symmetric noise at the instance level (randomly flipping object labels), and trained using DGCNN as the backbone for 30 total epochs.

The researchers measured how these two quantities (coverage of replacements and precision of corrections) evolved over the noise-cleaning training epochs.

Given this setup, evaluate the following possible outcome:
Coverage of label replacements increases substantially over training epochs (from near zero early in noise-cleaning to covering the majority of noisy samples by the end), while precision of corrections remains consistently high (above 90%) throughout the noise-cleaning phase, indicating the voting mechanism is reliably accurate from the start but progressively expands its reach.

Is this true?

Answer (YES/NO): NO